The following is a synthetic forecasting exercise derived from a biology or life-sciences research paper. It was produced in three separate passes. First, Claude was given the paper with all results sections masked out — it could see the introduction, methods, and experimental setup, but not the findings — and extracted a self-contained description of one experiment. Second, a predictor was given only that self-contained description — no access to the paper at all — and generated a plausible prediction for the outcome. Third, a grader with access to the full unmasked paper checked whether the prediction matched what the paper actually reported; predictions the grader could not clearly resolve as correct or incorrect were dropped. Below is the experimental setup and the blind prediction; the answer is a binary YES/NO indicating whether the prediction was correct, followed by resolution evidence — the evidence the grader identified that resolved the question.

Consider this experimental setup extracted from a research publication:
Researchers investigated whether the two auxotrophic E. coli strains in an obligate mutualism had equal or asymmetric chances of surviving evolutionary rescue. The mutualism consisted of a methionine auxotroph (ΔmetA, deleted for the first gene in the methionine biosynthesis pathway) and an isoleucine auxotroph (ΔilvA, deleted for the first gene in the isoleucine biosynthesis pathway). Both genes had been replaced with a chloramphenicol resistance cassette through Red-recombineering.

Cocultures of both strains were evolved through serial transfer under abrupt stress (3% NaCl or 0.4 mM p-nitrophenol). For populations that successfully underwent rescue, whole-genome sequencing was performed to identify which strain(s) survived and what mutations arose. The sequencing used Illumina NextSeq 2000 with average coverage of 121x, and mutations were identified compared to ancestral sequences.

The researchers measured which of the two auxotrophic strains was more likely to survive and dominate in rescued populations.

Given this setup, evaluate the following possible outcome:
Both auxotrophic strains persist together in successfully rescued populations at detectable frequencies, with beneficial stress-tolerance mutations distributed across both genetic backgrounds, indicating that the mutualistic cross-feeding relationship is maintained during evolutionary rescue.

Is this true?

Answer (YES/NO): NO